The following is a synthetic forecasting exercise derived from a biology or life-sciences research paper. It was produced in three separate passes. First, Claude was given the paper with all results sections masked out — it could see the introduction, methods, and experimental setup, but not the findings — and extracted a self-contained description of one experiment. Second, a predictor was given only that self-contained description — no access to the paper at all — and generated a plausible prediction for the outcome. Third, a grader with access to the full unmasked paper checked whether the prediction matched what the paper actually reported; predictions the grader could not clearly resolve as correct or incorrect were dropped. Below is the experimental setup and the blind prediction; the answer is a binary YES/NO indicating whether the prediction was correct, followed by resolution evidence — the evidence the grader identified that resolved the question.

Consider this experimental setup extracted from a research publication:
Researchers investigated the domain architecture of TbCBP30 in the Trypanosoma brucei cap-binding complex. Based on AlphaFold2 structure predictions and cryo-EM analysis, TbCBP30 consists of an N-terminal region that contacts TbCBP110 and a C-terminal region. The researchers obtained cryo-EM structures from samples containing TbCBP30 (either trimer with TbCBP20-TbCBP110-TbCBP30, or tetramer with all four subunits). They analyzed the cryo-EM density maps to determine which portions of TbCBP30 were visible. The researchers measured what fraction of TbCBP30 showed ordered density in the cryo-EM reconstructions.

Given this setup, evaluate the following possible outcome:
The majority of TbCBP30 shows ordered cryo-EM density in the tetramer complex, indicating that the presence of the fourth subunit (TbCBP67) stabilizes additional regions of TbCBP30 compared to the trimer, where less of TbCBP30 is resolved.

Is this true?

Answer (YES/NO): NO